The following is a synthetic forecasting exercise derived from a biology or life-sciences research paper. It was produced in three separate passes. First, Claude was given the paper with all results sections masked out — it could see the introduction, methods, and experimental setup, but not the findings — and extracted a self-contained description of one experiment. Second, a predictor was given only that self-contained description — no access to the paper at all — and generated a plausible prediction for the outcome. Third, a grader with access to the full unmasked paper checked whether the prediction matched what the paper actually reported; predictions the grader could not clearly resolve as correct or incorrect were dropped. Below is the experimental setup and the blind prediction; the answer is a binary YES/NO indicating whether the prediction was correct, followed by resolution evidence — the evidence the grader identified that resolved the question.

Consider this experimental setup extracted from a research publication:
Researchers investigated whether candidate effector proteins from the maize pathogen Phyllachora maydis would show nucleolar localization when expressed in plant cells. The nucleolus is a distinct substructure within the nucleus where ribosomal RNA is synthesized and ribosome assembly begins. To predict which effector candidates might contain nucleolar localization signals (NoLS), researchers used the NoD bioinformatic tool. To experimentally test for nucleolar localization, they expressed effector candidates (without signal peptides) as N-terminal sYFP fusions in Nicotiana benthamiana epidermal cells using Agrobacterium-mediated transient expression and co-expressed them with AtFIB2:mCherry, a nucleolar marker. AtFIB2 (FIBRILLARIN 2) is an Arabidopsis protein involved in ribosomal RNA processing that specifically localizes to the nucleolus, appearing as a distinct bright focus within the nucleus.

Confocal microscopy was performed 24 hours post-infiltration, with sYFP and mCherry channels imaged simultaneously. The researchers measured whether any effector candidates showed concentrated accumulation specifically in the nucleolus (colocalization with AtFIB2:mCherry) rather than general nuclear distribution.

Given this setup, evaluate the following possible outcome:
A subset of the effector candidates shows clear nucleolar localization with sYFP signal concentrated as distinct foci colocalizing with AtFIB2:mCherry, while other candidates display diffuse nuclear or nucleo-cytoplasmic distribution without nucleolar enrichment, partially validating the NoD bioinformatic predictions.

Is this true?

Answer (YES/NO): YES